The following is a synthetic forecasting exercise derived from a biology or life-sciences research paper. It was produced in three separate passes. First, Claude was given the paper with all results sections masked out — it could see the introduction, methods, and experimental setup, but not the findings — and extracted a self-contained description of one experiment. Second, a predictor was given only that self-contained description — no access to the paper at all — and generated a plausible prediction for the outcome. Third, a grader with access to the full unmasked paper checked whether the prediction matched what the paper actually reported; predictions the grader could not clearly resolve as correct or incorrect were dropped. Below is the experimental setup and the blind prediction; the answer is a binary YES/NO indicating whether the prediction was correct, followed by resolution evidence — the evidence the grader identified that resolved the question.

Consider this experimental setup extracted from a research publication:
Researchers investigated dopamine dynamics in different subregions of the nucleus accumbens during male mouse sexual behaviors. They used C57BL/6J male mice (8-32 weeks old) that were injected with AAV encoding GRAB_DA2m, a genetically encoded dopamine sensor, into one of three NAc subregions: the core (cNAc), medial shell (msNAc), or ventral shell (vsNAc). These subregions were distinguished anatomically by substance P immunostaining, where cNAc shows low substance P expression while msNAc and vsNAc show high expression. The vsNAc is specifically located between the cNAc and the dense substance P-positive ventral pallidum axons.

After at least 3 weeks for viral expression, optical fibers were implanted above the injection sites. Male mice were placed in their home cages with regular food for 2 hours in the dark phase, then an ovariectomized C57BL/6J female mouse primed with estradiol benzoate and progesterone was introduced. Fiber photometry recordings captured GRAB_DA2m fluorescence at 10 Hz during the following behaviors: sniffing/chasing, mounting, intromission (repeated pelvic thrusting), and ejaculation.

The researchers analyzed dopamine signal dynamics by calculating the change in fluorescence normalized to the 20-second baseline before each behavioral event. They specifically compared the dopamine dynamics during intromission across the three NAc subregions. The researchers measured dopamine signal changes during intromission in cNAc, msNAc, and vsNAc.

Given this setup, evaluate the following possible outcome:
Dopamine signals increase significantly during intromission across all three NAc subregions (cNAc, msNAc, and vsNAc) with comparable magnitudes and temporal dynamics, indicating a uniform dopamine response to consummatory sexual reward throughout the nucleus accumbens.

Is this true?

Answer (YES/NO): NO